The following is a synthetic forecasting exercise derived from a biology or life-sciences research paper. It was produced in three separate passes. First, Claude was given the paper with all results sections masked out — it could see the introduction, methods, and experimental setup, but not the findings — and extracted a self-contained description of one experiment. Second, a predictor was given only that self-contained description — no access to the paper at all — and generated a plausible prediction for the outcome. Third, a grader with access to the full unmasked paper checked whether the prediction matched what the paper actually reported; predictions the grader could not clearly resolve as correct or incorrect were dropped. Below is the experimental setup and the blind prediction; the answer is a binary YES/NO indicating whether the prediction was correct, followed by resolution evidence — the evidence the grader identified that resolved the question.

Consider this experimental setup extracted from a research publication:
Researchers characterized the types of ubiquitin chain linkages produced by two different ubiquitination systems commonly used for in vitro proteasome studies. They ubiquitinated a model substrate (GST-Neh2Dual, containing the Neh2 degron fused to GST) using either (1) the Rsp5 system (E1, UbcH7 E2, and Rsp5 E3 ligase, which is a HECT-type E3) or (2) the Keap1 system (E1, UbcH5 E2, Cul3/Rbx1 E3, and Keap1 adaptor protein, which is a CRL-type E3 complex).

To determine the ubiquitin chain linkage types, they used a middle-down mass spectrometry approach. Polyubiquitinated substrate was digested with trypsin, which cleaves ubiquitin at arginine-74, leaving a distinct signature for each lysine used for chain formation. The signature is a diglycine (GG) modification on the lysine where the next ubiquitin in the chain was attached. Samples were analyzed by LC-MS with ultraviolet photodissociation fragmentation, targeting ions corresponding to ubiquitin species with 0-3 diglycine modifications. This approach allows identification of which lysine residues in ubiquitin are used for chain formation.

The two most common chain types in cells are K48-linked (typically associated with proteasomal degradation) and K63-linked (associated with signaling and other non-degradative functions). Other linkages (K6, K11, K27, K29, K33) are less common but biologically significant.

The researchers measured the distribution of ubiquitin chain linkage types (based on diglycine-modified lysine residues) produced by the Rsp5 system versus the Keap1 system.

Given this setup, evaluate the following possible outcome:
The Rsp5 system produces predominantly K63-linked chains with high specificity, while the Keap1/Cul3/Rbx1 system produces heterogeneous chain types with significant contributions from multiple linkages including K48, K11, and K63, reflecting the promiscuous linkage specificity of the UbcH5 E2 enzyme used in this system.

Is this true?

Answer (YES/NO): NO